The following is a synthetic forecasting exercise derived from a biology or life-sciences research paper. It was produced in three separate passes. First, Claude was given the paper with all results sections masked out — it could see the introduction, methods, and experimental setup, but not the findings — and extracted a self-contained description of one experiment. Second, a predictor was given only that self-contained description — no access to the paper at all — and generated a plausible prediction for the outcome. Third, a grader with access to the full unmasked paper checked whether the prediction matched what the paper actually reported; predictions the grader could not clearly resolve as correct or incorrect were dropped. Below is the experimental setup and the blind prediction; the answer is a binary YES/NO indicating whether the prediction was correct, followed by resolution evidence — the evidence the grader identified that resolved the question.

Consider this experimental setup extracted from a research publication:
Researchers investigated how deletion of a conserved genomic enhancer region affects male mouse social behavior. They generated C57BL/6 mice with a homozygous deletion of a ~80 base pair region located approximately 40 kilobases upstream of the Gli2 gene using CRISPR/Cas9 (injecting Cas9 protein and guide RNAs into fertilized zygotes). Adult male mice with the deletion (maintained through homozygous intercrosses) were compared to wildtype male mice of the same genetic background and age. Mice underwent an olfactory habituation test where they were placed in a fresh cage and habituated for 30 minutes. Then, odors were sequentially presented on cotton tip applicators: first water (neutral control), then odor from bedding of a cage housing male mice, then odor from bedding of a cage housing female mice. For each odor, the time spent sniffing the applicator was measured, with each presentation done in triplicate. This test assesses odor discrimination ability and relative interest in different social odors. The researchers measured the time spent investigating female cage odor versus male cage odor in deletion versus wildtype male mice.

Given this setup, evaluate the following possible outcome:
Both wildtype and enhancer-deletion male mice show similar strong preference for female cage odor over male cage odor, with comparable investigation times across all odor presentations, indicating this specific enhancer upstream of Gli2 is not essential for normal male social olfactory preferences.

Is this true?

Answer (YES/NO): NO